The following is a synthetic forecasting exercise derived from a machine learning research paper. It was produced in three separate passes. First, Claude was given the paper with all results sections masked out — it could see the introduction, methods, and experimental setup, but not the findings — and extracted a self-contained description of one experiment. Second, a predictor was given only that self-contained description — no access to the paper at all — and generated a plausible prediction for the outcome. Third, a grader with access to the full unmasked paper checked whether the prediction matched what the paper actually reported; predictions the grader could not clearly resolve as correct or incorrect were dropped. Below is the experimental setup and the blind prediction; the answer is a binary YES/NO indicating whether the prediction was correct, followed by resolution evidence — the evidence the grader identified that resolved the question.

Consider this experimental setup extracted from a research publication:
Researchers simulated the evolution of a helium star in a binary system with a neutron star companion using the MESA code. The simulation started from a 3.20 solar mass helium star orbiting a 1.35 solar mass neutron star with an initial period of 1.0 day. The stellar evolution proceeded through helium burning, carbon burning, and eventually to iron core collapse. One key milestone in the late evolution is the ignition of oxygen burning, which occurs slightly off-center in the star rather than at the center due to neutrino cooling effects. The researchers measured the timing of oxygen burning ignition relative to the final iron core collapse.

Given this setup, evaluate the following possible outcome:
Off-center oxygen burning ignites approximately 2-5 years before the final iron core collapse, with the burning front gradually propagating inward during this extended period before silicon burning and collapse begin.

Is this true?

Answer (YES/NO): NO